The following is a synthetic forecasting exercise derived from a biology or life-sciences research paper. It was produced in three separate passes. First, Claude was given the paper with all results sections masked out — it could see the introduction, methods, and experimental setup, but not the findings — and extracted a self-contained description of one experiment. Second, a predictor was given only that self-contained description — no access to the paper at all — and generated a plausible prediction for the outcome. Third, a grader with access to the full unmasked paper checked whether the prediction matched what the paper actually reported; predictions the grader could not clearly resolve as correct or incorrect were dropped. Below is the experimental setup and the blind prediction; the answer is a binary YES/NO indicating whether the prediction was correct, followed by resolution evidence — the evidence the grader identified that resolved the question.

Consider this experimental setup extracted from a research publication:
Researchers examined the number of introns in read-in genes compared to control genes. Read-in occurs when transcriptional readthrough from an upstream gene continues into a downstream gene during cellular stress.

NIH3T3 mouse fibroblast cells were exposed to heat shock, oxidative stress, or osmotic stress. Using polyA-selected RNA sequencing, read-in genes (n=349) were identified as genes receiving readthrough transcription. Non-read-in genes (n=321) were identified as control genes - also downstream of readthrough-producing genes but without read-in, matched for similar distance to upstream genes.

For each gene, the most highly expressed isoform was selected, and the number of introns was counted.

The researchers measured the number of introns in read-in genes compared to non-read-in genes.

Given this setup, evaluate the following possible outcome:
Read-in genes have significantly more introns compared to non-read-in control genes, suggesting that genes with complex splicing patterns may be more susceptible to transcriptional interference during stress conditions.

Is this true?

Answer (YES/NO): NO